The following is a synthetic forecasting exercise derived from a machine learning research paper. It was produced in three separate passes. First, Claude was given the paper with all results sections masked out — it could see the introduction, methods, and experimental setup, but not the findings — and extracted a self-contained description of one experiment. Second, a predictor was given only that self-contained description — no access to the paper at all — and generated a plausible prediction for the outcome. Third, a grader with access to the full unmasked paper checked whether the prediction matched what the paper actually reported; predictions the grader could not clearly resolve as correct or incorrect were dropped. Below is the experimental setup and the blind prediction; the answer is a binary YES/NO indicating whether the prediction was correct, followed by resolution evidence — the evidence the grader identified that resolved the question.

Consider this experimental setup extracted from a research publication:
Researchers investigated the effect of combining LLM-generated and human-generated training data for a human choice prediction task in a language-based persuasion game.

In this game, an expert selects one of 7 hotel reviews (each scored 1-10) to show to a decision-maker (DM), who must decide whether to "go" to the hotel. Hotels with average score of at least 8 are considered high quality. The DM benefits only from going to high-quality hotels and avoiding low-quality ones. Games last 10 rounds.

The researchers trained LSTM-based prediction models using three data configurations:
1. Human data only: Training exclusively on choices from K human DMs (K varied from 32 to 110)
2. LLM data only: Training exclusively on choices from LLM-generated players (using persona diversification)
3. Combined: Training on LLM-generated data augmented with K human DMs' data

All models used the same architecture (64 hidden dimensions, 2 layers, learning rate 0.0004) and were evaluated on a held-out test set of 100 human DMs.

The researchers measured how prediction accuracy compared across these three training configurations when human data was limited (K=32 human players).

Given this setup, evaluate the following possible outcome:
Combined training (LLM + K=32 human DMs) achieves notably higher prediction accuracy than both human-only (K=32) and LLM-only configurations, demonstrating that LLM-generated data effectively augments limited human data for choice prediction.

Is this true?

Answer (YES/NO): YES